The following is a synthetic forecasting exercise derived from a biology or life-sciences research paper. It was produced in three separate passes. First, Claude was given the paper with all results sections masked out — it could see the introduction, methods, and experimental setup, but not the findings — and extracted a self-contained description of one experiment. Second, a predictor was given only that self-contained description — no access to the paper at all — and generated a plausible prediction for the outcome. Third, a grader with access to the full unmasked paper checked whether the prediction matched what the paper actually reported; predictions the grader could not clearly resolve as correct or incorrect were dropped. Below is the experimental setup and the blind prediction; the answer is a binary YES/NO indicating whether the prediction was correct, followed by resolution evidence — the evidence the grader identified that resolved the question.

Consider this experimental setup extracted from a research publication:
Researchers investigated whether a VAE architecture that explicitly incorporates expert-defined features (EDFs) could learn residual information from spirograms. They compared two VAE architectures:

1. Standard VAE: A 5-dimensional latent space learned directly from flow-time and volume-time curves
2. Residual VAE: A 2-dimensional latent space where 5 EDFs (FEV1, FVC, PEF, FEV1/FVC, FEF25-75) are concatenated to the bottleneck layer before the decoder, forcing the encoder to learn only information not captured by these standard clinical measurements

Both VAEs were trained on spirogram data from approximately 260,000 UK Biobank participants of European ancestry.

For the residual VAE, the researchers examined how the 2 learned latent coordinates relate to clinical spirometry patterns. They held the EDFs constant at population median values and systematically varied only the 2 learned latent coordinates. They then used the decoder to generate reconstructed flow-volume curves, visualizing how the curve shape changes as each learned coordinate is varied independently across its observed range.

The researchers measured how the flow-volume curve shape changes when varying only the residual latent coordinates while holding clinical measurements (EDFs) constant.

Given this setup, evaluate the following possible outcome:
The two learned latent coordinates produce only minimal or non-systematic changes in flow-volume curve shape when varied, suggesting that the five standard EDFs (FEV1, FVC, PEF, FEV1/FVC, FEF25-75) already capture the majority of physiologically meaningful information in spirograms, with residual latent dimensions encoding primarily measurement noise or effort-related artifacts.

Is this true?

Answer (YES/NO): NO